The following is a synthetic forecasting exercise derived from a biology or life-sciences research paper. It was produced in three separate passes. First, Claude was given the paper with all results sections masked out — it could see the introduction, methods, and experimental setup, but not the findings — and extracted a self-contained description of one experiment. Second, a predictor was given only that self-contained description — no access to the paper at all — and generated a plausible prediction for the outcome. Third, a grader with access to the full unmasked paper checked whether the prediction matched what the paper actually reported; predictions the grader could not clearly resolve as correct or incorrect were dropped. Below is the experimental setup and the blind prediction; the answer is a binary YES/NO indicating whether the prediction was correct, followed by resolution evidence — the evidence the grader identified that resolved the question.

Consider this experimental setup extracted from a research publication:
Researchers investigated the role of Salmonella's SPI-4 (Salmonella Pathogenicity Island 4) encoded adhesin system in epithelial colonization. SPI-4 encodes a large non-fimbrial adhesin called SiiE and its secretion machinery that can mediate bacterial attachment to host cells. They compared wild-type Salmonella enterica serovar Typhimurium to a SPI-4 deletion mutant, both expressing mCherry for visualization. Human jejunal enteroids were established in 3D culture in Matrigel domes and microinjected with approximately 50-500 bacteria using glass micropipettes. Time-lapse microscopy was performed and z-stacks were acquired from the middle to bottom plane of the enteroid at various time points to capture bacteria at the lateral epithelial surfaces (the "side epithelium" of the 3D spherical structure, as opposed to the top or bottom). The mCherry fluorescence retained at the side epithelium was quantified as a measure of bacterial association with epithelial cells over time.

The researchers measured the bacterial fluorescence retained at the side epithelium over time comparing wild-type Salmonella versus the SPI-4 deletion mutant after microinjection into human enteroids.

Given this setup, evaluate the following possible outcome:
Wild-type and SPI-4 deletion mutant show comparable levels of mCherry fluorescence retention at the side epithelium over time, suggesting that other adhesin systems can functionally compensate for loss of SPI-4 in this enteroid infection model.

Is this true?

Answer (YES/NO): NO